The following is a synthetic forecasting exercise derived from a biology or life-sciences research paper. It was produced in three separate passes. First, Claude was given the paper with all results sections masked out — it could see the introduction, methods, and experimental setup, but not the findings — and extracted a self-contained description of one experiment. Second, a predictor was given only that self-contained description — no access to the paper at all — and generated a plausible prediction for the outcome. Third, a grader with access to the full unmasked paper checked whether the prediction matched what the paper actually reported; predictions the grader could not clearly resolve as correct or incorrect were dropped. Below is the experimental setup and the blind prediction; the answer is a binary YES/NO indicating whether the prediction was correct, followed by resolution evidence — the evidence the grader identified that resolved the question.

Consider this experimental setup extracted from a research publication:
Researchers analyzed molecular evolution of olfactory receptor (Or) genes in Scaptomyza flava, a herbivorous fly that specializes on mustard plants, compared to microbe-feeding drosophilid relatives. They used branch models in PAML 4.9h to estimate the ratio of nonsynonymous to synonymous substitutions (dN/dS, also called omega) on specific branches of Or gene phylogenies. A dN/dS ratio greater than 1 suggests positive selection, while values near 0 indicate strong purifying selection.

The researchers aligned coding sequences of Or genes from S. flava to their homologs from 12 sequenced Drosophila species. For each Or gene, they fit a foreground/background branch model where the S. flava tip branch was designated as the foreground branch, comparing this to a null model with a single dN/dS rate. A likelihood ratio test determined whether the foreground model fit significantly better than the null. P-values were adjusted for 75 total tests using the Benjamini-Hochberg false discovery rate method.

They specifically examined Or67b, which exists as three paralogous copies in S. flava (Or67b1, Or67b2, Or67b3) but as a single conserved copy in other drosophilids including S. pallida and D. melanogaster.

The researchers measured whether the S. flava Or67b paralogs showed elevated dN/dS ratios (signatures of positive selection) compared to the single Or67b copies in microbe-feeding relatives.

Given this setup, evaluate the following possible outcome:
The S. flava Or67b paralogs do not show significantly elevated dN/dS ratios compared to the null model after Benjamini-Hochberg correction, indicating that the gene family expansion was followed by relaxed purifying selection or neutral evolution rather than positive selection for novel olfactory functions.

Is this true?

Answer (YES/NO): NO